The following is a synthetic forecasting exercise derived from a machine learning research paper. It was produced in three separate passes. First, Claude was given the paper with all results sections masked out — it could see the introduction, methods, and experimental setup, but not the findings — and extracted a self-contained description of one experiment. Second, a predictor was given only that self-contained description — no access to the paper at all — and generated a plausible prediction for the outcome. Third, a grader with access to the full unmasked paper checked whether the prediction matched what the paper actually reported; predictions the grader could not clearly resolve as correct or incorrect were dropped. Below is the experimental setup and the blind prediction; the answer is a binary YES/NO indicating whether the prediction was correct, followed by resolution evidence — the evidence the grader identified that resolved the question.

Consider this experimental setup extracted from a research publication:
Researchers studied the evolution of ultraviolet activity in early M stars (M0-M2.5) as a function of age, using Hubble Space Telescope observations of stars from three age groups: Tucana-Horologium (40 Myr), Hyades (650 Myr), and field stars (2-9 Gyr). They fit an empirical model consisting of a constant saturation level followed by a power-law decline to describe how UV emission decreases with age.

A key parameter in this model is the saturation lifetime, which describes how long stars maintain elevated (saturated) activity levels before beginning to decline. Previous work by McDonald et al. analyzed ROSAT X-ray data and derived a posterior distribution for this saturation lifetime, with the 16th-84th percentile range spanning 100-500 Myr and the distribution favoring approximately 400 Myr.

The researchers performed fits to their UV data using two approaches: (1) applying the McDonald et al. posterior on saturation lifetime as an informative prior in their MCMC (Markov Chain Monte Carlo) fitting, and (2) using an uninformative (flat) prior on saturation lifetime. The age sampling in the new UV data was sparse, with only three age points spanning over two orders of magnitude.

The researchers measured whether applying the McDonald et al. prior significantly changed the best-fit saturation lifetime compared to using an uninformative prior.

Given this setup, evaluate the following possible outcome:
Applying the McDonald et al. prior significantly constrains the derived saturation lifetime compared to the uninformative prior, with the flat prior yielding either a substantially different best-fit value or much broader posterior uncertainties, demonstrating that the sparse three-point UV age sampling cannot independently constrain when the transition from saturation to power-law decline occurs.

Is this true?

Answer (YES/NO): NO